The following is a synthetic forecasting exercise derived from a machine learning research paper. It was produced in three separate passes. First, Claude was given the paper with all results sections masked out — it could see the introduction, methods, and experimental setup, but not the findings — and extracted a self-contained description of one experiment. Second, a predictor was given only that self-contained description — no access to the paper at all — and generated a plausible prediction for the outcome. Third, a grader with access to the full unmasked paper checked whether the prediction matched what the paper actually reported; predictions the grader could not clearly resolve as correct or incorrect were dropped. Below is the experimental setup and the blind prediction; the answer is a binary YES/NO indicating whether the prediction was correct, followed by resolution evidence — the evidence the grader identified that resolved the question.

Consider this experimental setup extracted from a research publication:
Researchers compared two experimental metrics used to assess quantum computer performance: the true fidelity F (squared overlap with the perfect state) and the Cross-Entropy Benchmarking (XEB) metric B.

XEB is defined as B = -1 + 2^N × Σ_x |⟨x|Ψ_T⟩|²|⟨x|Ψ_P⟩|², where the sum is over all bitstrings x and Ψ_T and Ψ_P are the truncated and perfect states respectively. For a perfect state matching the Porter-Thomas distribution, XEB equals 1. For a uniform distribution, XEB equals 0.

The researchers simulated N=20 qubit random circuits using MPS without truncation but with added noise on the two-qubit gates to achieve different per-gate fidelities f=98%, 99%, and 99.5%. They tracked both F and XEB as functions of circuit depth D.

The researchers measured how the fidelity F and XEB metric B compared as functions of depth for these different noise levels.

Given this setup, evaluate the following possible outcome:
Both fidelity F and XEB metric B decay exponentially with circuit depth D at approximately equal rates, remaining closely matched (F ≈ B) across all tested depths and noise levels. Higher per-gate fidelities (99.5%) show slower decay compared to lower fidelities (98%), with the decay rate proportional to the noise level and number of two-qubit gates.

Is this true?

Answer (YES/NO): NO